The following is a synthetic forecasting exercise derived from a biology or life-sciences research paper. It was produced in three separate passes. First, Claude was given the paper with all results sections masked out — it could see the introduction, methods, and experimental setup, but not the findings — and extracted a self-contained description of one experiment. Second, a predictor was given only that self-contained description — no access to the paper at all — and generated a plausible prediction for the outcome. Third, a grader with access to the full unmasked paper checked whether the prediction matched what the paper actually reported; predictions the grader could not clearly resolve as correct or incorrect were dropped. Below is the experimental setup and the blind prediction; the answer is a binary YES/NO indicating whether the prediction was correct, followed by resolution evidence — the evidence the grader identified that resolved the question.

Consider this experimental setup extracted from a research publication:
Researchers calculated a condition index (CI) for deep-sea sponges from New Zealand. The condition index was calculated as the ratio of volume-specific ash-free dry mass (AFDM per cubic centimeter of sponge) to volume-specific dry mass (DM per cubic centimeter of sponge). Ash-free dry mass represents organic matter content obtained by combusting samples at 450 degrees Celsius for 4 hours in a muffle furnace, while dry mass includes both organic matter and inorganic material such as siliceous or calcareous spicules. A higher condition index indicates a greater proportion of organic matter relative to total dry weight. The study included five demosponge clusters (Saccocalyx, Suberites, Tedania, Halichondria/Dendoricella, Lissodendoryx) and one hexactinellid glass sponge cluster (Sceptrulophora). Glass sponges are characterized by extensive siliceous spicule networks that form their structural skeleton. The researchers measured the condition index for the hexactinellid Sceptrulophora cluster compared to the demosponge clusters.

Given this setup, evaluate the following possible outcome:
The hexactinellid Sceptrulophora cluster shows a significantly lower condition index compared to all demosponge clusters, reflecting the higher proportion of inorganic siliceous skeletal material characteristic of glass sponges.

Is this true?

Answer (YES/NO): NO